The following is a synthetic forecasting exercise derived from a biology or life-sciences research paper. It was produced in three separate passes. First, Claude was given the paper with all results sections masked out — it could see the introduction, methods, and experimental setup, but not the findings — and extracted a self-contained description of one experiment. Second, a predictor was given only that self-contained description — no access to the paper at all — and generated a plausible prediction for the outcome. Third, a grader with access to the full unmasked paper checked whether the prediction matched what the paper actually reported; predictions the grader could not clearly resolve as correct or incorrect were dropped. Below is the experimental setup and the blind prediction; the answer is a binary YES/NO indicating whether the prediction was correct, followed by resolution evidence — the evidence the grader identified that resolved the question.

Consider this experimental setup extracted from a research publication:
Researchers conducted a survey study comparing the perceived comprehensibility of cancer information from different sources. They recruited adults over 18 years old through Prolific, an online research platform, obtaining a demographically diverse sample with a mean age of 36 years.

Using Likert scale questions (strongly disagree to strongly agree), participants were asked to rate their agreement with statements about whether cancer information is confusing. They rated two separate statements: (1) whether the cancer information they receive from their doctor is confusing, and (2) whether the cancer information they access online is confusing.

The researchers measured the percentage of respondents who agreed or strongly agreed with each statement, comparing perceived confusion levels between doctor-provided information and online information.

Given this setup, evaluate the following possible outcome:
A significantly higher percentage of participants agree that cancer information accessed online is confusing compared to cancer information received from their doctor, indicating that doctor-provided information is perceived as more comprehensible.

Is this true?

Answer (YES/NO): YES